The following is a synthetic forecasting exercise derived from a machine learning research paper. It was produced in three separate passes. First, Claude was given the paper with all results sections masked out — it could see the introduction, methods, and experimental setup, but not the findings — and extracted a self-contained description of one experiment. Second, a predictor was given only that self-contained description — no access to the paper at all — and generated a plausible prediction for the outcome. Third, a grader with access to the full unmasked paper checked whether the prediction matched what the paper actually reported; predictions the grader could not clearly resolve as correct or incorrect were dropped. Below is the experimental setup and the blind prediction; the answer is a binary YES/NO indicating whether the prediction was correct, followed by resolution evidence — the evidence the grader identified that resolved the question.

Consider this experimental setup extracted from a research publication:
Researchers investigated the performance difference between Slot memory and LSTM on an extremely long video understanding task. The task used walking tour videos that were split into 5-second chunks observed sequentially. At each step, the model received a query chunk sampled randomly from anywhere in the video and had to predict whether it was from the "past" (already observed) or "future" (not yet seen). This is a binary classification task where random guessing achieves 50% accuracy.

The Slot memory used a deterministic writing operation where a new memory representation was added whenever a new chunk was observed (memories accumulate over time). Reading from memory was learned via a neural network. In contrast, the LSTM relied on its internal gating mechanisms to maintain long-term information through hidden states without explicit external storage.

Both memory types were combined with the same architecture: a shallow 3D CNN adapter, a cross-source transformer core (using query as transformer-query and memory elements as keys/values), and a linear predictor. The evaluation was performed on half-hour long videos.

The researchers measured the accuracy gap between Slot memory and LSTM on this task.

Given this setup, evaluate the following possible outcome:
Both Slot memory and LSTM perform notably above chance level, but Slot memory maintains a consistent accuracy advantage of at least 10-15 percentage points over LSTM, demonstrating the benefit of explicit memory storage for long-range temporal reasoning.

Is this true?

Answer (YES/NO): YES